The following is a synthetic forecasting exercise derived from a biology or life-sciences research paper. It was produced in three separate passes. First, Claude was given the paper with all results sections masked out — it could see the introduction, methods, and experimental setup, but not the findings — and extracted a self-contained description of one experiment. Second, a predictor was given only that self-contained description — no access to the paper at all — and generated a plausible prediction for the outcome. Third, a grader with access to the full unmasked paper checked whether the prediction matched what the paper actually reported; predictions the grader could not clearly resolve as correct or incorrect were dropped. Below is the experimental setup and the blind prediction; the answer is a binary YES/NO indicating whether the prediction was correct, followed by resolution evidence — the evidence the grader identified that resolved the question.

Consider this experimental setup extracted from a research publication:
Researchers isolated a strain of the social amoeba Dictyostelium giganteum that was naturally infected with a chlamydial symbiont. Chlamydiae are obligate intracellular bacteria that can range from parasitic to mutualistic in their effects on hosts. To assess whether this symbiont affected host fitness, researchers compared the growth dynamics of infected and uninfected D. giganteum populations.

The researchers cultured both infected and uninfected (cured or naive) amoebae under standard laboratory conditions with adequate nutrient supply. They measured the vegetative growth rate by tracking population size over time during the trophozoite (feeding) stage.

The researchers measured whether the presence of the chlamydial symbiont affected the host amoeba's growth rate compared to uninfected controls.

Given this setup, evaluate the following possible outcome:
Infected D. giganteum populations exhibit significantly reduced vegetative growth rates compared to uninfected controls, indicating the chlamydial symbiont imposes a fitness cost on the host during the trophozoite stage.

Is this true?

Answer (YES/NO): NO